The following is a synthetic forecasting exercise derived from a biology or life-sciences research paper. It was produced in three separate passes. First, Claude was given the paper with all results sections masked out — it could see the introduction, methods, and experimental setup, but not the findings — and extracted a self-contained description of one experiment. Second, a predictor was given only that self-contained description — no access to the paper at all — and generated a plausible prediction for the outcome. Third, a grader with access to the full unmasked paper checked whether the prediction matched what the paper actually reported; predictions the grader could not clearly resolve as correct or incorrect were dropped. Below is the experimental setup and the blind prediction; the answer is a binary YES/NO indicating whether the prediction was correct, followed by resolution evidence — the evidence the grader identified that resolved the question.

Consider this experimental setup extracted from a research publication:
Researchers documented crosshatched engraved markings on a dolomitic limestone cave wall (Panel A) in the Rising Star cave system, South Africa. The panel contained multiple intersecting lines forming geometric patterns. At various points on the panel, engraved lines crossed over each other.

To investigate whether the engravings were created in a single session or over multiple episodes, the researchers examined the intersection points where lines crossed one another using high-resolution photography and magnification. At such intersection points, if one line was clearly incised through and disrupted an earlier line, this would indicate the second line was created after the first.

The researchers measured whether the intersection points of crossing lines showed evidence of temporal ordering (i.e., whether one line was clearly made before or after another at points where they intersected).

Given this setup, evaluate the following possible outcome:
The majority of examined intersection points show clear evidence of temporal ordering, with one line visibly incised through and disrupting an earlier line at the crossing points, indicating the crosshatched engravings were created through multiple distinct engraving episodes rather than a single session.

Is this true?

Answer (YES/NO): YES